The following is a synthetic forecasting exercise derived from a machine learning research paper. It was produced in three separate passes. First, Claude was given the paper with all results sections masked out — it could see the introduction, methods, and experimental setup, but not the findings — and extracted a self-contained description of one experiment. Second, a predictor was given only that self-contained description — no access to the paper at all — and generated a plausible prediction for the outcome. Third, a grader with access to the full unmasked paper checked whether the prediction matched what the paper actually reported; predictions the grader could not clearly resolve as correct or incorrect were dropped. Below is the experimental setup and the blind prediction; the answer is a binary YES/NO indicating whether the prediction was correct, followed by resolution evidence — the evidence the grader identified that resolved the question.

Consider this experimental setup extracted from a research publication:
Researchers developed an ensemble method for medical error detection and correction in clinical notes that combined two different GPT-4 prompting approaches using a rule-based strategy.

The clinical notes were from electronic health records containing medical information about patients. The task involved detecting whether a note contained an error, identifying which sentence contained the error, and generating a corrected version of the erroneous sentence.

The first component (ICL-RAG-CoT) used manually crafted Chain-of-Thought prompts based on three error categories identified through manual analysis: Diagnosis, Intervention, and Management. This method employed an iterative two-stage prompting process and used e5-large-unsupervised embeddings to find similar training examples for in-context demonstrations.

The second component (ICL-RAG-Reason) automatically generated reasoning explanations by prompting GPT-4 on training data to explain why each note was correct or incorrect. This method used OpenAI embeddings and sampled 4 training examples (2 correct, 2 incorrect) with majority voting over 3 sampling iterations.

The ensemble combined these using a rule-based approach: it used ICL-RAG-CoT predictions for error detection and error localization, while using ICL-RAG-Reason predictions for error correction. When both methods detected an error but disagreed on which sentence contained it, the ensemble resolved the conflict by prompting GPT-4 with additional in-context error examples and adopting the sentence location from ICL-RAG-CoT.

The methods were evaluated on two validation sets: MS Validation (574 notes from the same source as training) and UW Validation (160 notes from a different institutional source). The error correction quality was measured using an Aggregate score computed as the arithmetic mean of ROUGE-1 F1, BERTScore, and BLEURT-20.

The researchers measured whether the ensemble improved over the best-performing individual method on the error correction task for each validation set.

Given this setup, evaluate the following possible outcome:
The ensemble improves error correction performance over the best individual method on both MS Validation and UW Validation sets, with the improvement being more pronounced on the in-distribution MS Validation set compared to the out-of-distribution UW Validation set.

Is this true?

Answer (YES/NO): NO